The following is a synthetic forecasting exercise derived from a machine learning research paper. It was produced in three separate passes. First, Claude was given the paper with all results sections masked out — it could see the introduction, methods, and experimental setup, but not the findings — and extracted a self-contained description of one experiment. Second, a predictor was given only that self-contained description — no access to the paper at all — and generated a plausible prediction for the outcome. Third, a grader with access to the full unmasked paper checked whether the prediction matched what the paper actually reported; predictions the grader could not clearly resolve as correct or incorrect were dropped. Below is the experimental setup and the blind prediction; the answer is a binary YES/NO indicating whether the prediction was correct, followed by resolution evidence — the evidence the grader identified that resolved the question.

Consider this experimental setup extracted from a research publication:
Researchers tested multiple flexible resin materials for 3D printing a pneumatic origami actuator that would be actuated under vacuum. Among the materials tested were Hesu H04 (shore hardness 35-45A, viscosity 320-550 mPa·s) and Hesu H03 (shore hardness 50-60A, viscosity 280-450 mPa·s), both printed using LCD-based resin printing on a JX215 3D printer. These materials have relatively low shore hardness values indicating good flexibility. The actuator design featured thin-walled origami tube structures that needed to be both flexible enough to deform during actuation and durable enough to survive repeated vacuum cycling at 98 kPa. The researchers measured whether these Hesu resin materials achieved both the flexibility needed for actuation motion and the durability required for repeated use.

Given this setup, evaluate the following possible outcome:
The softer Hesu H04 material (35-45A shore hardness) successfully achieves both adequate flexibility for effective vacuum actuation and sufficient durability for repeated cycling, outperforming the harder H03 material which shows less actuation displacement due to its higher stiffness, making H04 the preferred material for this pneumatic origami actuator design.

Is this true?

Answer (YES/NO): NO